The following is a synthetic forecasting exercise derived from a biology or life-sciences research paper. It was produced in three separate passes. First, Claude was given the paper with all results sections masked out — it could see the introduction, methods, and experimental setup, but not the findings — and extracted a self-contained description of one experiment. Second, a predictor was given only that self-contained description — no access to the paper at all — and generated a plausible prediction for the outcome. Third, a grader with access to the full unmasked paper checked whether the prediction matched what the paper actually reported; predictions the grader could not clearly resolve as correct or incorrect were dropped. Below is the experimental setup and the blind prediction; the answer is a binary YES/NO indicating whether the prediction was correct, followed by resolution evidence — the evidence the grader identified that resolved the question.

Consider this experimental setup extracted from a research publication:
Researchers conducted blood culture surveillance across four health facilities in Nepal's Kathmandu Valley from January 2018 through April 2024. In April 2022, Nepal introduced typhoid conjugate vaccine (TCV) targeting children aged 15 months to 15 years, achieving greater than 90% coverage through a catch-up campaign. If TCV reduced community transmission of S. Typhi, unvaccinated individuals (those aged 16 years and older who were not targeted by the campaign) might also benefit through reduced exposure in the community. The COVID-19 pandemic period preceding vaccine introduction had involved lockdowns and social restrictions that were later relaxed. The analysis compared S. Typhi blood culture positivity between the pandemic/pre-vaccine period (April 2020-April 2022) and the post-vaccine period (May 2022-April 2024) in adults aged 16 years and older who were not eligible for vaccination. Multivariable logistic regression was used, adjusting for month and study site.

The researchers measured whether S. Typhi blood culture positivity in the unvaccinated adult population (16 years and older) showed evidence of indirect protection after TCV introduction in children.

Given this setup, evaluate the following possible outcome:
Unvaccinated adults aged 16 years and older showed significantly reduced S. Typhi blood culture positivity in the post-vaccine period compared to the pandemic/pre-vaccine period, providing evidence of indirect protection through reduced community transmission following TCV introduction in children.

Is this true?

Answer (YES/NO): NO